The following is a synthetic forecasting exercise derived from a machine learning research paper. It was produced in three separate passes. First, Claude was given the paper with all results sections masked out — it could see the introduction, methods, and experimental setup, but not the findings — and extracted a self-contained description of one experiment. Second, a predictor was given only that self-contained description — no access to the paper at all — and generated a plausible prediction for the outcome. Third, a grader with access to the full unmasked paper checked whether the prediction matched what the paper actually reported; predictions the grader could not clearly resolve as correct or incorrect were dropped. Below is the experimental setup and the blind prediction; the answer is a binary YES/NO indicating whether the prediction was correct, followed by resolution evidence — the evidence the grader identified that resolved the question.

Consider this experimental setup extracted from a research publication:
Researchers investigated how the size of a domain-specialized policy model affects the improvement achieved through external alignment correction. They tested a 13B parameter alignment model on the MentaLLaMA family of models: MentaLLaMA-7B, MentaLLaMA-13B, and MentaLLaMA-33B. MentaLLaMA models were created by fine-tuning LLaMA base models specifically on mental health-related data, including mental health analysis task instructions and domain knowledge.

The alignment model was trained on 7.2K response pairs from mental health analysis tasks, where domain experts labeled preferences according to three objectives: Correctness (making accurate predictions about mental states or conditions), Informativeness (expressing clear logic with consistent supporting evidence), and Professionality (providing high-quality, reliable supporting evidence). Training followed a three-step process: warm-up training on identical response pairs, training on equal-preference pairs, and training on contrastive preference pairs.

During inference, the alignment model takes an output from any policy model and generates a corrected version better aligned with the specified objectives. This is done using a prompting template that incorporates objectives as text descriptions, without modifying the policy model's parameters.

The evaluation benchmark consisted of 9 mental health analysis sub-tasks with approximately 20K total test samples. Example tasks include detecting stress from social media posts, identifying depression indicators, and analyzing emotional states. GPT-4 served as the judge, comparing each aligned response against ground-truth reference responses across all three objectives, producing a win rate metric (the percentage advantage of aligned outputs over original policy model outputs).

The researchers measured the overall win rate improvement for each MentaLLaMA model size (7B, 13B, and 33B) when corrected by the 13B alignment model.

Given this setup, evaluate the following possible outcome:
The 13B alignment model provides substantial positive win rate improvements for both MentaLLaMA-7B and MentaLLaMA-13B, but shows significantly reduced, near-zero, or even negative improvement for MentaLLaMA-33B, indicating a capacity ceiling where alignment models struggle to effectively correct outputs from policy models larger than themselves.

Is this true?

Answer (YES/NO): NO